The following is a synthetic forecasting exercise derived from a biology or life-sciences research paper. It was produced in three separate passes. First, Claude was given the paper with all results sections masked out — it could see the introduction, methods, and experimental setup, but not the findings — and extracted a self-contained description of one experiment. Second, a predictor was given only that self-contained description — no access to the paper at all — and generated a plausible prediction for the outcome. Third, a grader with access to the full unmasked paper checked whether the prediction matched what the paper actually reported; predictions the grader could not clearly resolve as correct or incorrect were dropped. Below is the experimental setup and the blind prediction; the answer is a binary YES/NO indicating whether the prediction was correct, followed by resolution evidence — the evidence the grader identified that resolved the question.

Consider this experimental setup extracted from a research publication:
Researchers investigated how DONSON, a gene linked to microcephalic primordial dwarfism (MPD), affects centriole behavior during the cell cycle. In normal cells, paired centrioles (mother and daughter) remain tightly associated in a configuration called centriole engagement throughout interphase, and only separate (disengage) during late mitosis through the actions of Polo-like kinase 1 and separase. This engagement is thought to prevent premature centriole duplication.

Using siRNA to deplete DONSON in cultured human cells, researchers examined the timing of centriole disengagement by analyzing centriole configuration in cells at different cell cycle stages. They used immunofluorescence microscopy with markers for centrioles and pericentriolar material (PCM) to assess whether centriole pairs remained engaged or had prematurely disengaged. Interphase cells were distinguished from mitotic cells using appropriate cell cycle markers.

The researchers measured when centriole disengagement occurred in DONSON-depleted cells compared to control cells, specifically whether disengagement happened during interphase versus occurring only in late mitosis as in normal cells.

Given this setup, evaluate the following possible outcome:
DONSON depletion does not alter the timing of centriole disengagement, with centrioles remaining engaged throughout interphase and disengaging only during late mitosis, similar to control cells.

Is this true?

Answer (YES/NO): NO